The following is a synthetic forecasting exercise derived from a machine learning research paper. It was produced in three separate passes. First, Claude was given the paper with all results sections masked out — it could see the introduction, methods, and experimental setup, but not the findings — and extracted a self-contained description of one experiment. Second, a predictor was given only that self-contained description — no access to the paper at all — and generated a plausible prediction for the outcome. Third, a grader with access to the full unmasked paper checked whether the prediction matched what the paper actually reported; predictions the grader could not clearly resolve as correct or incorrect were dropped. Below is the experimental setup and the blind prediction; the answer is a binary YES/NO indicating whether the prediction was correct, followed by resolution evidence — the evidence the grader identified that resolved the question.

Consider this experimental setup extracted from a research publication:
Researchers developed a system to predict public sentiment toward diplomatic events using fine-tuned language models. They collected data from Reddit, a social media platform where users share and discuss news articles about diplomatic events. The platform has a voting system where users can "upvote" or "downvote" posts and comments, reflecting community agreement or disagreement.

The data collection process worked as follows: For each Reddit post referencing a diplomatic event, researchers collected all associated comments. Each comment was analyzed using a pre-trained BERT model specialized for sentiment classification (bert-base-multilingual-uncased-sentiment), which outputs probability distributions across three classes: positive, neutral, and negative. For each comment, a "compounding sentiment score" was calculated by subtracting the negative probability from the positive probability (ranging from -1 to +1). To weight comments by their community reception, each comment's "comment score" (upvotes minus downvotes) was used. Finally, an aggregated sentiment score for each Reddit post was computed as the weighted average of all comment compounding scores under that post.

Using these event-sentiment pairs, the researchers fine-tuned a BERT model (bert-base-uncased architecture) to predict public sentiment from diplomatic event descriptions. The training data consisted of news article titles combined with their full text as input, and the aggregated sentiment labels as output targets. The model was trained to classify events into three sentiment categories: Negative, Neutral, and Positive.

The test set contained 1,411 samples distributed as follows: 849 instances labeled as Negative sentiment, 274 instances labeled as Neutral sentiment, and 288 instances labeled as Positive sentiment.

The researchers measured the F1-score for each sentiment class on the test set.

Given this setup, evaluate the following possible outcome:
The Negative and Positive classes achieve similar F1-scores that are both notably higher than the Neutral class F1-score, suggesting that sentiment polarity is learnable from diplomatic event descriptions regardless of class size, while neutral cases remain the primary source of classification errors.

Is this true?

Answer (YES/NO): NO